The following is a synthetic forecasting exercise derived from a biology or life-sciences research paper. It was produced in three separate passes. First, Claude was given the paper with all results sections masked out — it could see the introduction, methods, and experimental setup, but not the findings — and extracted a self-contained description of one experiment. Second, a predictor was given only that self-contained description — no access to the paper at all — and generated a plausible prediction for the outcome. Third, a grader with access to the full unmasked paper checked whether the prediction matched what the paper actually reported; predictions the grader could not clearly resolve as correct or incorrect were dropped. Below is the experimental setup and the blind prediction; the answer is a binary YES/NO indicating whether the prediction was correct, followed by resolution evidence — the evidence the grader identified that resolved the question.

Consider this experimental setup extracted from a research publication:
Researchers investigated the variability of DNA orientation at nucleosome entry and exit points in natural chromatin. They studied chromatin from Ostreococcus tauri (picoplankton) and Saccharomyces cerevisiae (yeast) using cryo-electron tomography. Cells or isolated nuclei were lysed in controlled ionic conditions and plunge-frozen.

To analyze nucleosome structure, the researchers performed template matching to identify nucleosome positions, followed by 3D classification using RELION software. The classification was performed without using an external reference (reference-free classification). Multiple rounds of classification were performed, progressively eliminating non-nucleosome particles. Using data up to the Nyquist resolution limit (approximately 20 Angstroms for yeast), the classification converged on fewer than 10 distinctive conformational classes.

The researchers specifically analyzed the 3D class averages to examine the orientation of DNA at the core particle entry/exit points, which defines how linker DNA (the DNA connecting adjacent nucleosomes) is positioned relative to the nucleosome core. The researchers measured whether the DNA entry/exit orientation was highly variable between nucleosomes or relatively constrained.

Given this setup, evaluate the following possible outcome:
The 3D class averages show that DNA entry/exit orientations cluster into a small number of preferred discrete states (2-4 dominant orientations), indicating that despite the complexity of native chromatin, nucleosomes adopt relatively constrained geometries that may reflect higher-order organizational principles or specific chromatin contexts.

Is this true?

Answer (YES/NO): YES